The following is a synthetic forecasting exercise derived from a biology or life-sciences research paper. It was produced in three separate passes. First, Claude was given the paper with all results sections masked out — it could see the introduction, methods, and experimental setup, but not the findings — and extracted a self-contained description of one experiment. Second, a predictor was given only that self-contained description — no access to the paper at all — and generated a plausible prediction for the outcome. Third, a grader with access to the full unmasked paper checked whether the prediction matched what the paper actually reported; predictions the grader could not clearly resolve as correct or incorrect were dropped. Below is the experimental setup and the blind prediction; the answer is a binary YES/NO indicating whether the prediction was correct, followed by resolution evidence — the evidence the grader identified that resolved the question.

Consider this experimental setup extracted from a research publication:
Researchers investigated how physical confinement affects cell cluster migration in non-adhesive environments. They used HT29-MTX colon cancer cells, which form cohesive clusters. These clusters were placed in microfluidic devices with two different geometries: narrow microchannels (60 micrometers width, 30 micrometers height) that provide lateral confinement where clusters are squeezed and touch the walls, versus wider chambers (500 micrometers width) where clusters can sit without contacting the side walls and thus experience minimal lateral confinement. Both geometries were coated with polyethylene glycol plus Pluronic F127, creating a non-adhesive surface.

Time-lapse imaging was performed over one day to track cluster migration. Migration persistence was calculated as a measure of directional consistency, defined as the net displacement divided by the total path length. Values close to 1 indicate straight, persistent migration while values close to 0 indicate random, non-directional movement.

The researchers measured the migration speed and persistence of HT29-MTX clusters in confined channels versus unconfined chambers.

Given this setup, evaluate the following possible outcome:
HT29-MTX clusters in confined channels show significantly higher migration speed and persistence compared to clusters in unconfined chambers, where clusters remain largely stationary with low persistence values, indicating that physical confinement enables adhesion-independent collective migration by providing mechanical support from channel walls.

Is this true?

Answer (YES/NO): NO